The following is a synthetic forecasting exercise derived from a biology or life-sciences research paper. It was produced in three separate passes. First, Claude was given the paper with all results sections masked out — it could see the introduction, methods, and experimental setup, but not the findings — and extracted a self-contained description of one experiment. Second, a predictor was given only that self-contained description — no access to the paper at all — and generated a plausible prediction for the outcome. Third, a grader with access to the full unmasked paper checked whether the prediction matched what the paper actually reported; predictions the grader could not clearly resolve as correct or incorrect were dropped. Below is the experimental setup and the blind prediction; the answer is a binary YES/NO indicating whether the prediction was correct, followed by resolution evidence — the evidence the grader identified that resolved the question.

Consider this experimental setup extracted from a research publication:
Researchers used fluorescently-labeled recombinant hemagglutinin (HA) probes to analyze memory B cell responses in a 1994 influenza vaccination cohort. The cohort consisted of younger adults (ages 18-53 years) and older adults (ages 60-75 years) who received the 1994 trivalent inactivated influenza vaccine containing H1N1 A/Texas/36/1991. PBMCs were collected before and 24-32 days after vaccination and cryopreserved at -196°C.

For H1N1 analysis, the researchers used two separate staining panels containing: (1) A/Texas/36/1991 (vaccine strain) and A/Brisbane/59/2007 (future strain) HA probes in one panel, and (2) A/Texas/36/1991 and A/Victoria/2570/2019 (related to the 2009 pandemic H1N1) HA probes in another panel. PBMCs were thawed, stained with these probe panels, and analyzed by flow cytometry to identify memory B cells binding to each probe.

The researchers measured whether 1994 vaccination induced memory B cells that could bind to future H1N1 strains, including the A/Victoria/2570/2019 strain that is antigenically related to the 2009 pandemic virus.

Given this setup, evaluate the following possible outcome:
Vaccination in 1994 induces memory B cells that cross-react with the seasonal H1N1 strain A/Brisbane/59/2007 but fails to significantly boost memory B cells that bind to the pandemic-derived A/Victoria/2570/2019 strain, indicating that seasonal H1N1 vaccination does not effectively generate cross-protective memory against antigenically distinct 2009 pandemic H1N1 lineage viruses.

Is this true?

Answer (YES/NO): YES